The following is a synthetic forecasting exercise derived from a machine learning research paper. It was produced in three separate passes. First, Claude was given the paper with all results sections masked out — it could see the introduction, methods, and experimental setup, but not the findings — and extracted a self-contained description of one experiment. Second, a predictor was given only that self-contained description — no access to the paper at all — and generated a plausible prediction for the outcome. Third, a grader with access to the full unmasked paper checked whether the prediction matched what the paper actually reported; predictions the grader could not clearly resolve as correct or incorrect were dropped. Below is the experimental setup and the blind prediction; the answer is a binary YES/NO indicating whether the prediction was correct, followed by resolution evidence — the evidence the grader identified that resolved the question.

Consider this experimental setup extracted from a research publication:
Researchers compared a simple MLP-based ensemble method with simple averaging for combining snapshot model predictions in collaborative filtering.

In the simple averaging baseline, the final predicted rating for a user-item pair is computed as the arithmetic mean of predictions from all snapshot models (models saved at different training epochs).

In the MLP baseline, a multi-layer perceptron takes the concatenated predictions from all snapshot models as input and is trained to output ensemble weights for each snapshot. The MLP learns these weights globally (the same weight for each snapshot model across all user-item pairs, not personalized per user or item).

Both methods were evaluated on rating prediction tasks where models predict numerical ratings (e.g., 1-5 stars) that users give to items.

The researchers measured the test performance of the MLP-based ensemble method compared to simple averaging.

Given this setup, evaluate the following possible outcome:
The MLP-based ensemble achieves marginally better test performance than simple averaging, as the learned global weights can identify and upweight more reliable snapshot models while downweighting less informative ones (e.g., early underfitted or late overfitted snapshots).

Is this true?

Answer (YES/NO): YES